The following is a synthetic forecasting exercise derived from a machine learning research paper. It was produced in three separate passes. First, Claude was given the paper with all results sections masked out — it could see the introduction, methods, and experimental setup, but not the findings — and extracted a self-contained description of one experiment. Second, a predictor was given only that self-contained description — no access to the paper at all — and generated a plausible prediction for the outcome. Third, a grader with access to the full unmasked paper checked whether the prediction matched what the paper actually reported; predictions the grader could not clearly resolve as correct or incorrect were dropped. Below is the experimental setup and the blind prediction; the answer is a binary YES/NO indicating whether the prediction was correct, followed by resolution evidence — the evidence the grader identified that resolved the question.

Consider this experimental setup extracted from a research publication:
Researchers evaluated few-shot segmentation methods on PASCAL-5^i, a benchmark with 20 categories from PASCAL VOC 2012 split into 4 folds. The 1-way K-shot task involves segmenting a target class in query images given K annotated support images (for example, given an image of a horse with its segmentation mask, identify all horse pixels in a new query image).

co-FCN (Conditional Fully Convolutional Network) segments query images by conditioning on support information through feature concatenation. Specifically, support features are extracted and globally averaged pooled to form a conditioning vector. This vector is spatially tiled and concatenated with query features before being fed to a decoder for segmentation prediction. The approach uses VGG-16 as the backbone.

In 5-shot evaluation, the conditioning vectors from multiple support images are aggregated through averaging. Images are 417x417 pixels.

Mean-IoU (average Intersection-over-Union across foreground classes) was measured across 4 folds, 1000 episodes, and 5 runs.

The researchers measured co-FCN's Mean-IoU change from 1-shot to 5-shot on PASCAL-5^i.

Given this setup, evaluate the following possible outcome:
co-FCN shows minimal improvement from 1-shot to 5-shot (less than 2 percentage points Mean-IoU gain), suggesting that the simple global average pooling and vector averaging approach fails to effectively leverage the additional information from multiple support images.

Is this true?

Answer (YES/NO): YES